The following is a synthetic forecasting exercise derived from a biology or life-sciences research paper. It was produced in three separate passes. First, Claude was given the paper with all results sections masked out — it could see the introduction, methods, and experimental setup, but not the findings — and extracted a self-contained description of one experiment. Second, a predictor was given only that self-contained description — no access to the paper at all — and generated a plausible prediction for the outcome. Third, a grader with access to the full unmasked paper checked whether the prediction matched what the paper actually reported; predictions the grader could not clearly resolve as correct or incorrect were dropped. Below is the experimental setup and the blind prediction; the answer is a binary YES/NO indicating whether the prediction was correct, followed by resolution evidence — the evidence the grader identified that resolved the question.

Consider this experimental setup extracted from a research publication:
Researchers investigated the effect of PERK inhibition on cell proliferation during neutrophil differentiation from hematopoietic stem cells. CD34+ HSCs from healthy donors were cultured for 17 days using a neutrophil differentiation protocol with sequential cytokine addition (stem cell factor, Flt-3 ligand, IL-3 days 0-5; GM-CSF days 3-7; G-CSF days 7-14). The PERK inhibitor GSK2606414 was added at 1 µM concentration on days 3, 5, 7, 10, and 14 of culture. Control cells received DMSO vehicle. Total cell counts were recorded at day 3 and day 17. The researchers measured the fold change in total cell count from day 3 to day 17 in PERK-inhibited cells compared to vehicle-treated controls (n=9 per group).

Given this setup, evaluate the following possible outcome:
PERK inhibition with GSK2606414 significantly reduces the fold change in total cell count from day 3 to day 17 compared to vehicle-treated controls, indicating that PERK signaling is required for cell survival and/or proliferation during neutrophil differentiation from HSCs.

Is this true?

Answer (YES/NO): YES